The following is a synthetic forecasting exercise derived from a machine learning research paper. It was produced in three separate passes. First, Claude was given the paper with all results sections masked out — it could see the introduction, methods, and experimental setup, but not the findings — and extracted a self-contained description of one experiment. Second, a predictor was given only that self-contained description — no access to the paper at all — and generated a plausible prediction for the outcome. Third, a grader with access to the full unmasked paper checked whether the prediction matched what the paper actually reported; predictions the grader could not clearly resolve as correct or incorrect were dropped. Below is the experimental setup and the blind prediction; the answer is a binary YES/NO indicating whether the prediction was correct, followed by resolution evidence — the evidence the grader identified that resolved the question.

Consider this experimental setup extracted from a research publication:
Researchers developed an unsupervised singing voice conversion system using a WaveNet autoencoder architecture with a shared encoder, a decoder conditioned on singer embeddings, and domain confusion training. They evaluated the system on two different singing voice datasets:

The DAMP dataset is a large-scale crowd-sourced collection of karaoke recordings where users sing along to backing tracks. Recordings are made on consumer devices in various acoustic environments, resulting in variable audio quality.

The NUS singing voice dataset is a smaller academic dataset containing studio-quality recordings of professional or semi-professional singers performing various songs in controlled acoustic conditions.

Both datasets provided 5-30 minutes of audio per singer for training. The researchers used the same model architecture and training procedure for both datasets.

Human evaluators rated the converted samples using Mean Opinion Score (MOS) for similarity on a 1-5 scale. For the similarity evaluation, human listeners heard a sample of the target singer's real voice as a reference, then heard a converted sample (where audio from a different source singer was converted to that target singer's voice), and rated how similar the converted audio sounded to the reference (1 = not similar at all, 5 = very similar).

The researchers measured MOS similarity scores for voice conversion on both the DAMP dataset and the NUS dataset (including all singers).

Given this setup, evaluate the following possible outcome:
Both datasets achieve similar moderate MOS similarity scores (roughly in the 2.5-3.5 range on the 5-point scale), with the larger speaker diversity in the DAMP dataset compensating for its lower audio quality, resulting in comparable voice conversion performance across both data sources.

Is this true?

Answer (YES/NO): NO